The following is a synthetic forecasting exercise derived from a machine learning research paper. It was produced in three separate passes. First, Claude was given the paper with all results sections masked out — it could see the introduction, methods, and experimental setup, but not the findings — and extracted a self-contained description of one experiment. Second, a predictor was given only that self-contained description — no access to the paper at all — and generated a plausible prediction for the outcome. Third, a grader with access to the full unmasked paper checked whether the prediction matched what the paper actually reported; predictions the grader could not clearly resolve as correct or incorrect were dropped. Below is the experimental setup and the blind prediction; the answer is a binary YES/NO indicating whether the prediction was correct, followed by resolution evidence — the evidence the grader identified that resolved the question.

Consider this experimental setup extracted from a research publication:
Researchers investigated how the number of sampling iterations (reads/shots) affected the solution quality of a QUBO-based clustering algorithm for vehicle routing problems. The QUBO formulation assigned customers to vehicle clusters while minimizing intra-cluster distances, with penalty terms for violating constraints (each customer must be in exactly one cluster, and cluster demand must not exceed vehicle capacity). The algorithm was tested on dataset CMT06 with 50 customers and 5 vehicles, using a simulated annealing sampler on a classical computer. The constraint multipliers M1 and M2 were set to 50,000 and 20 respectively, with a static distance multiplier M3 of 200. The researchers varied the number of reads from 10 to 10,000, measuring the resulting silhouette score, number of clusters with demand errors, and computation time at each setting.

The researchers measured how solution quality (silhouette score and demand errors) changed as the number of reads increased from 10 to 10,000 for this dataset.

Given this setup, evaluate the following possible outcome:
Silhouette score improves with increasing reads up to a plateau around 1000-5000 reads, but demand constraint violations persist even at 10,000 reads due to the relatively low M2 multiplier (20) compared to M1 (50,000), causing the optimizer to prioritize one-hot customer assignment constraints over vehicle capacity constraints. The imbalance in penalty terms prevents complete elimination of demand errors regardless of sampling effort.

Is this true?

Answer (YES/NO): NO